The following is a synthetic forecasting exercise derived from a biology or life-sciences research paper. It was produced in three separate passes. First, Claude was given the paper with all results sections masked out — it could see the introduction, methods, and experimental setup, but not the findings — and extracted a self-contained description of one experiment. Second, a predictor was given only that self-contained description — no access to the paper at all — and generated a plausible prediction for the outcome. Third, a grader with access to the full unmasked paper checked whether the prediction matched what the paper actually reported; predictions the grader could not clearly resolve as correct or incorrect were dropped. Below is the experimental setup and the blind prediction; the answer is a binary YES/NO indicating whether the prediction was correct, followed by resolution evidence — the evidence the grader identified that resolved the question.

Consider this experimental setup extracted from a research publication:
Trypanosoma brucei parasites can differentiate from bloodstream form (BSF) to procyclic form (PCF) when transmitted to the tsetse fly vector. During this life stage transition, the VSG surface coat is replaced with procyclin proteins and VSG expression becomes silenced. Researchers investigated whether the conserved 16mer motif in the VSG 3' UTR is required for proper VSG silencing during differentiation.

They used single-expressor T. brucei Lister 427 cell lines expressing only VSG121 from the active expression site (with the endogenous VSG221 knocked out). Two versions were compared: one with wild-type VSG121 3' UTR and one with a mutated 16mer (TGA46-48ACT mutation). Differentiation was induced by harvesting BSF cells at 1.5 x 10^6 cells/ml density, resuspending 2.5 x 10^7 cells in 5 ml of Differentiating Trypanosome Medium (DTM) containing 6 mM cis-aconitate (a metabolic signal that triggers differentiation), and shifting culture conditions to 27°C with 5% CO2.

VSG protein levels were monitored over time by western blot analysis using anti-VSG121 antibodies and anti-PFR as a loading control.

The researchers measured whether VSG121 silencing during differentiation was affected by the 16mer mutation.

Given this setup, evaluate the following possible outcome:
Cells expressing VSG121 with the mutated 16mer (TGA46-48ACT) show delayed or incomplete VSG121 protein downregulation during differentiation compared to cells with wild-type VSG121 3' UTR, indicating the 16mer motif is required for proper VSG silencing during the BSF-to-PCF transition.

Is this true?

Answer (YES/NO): NO